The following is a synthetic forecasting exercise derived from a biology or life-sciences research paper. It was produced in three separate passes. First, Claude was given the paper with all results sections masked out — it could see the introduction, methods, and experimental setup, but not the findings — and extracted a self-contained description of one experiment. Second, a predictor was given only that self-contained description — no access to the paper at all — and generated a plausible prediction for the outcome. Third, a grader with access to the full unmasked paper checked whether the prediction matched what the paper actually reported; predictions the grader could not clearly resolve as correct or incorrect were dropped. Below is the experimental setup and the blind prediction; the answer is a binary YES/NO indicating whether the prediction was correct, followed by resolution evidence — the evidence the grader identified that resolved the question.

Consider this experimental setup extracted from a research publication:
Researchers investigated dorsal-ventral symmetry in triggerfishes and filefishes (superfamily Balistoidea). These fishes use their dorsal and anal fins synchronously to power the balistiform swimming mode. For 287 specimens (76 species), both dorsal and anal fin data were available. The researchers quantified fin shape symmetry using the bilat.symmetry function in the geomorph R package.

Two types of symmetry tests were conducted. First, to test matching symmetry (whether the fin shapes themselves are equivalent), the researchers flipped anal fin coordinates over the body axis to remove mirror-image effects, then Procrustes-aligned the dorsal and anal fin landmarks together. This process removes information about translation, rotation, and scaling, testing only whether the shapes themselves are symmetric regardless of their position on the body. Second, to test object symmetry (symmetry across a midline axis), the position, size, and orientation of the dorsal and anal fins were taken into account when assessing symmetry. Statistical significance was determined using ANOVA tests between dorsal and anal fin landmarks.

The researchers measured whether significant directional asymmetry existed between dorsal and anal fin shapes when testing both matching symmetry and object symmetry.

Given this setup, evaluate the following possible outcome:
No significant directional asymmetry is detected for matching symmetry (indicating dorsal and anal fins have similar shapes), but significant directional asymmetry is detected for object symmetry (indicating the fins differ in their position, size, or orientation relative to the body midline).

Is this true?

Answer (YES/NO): NO